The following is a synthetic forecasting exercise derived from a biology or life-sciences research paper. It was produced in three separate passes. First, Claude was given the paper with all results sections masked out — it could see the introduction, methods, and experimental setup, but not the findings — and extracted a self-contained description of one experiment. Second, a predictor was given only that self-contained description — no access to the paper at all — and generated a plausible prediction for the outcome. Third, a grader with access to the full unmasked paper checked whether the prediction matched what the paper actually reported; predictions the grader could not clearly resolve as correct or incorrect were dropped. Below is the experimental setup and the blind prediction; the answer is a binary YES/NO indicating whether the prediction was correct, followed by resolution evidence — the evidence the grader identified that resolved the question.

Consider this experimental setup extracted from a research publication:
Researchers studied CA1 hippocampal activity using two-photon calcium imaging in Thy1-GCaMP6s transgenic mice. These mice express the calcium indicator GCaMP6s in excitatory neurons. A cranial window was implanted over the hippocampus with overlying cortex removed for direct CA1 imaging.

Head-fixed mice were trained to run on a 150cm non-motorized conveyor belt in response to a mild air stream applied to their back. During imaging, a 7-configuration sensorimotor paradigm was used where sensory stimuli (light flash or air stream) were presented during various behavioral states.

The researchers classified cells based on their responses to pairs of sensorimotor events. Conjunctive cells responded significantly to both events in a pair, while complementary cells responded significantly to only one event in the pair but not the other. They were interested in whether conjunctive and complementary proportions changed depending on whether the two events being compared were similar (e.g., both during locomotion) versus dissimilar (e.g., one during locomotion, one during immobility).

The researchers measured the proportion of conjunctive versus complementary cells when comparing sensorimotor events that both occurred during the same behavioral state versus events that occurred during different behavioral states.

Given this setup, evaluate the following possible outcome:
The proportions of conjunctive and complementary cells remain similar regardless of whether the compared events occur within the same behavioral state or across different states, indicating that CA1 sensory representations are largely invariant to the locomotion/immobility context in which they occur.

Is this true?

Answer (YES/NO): NO